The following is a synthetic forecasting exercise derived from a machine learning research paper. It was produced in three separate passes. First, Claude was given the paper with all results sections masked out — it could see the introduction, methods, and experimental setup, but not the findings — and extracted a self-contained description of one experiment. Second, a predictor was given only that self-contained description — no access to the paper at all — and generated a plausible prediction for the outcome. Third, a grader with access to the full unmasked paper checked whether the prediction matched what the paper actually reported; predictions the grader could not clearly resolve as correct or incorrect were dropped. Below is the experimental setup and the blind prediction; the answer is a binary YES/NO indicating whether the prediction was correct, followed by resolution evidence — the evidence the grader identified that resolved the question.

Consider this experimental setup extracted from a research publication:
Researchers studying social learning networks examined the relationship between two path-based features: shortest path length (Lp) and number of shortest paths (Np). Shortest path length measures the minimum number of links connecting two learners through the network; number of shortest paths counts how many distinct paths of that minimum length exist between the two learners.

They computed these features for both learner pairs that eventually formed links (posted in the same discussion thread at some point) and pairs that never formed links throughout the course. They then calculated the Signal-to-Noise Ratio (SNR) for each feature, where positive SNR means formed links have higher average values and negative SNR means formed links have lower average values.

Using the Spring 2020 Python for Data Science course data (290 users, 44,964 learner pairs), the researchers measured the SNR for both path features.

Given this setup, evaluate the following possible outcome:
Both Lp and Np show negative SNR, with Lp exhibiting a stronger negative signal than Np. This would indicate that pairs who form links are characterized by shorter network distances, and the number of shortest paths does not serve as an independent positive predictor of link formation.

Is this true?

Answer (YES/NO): YES